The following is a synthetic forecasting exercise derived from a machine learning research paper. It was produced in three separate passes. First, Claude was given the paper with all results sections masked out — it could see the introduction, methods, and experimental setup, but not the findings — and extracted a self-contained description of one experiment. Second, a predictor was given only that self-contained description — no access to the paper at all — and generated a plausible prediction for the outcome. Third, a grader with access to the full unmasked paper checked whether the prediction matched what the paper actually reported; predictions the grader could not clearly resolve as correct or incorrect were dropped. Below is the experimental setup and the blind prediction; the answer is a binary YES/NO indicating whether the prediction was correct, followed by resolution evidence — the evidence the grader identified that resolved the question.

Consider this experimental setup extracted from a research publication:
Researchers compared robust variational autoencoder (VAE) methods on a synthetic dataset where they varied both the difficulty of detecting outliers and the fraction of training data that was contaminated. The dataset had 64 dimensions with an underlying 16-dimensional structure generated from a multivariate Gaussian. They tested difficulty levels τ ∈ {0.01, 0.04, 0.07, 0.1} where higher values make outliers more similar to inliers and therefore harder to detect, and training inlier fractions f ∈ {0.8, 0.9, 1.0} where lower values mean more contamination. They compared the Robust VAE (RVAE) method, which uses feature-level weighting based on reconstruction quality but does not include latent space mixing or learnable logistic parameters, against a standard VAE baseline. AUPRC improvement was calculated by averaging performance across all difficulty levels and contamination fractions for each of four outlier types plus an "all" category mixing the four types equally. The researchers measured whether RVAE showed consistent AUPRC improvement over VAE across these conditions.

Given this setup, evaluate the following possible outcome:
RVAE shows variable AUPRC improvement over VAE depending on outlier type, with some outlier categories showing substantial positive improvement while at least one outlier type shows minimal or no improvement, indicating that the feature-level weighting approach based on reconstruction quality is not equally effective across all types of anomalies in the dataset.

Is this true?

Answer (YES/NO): NO